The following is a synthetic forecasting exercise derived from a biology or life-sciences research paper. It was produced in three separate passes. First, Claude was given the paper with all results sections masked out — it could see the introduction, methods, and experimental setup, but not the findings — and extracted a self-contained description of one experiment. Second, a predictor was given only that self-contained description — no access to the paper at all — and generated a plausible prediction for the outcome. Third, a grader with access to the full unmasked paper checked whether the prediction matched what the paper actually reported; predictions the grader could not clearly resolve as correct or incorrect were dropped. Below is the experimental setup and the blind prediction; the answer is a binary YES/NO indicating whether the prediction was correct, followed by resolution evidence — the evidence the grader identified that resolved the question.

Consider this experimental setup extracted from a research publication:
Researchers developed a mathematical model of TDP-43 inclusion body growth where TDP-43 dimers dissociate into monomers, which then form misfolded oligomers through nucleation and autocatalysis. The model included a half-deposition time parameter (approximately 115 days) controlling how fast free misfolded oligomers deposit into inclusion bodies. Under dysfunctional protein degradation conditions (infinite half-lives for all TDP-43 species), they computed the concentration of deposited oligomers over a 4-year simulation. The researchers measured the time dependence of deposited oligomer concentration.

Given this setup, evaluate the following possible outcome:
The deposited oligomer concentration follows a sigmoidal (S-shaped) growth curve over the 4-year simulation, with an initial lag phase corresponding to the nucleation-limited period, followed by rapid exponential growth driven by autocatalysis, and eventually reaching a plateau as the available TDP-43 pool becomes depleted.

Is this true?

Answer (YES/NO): NO